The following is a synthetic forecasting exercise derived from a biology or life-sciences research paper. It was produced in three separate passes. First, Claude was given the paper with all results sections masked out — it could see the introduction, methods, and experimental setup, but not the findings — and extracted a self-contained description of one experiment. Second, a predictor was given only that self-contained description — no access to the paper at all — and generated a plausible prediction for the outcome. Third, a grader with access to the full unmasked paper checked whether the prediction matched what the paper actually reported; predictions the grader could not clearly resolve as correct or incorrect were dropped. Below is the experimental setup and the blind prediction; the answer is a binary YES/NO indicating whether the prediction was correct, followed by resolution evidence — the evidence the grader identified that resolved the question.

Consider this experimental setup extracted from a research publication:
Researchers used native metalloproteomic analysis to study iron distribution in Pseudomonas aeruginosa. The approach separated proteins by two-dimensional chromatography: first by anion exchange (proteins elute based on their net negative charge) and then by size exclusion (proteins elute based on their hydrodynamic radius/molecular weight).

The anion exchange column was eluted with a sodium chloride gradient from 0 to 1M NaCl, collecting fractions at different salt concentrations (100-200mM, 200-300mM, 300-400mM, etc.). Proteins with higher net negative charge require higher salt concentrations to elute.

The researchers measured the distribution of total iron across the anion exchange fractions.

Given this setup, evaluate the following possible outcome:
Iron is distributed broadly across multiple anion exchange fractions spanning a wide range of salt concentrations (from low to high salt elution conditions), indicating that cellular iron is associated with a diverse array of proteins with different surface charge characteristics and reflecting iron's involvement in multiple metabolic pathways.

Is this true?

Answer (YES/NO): YES